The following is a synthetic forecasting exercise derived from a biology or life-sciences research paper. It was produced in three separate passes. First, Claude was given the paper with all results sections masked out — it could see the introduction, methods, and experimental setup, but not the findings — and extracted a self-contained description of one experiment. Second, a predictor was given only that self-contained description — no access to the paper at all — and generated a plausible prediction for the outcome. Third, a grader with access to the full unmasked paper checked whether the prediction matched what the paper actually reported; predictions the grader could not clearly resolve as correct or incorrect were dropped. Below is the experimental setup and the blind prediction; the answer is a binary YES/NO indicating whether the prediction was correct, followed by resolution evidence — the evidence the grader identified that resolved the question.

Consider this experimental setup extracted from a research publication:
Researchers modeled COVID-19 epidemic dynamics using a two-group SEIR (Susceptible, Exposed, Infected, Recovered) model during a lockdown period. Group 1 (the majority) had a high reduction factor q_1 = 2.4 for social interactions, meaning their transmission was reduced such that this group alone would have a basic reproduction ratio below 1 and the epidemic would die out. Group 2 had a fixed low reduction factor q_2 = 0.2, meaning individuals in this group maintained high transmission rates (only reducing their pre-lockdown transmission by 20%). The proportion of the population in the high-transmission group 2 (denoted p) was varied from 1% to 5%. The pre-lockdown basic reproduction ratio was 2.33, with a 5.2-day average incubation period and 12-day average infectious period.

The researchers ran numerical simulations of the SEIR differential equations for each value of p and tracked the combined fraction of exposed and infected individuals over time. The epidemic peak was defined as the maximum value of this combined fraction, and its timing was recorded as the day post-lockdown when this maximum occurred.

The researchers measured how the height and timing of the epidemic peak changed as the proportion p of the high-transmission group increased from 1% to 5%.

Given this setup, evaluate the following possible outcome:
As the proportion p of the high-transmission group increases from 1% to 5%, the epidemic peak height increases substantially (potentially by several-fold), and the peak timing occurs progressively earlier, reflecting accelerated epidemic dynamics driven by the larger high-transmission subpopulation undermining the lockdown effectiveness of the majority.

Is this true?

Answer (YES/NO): NO